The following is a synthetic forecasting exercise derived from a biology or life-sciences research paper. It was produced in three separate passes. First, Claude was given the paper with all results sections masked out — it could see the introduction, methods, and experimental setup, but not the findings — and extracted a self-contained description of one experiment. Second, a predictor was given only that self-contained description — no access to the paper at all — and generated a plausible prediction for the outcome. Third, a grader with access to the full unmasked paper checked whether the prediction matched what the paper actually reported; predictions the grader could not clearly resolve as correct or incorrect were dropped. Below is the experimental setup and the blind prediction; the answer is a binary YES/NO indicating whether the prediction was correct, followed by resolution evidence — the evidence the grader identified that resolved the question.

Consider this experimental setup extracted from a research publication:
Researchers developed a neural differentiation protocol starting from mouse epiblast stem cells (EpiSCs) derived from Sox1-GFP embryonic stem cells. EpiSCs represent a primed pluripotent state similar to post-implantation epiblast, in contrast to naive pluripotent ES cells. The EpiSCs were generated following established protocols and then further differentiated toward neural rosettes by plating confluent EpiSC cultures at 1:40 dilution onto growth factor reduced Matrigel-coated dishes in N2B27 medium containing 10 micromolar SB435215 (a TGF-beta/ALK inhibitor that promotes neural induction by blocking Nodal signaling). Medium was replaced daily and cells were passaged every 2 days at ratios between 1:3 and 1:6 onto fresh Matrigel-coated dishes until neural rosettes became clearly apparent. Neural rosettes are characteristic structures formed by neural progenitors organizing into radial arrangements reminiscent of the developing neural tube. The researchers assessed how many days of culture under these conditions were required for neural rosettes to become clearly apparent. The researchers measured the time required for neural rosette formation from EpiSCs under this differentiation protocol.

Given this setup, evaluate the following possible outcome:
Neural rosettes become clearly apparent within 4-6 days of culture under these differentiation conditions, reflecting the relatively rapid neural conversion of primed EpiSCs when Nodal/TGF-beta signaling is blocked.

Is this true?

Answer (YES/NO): YES